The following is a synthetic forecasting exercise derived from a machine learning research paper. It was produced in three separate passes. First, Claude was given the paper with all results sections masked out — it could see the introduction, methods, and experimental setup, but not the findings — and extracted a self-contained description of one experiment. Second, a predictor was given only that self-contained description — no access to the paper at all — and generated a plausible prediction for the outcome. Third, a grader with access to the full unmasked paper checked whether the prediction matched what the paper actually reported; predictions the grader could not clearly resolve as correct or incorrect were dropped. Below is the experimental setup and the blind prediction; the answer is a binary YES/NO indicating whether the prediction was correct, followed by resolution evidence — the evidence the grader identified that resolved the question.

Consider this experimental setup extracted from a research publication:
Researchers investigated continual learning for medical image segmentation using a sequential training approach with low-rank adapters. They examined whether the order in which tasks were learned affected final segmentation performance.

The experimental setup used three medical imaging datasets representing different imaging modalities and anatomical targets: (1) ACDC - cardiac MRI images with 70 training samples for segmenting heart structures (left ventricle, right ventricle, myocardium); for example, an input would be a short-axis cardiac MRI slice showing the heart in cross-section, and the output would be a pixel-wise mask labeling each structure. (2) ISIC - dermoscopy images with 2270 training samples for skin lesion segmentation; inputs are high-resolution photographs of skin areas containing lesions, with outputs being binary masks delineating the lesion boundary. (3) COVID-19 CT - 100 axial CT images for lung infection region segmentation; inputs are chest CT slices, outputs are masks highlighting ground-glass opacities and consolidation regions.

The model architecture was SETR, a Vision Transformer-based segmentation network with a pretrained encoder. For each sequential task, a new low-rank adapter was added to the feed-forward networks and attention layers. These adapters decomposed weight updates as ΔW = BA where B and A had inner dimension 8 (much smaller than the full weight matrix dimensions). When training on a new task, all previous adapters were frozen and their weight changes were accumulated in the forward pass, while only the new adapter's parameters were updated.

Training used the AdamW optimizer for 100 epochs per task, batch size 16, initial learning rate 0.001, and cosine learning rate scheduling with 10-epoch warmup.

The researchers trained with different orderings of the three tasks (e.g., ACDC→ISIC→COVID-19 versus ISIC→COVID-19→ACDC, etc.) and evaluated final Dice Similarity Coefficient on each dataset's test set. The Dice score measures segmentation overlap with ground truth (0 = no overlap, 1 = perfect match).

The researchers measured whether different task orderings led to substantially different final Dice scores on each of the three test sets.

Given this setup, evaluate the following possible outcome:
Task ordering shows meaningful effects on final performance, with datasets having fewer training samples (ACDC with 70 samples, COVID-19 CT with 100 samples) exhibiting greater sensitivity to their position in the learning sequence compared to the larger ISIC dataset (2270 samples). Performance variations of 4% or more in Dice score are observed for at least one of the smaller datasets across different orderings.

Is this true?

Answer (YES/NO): NO